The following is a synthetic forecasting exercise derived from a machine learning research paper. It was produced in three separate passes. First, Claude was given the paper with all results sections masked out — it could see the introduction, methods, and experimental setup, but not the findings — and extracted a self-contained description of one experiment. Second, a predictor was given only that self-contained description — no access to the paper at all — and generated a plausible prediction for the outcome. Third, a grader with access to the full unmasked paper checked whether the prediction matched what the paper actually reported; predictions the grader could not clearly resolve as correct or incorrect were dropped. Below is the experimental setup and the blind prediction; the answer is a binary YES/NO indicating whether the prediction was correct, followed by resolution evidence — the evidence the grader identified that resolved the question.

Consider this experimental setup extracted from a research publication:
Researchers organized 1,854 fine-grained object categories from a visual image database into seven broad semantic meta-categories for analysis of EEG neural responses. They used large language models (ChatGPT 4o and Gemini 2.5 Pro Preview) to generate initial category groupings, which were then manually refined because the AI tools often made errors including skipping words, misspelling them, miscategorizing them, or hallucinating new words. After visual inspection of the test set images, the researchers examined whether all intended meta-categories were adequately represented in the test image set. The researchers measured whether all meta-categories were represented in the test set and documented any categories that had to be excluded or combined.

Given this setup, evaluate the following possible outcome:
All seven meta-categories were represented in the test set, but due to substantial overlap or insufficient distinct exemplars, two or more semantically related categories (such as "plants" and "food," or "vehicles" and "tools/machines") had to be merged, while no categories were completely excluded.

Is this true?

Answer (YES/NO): NO